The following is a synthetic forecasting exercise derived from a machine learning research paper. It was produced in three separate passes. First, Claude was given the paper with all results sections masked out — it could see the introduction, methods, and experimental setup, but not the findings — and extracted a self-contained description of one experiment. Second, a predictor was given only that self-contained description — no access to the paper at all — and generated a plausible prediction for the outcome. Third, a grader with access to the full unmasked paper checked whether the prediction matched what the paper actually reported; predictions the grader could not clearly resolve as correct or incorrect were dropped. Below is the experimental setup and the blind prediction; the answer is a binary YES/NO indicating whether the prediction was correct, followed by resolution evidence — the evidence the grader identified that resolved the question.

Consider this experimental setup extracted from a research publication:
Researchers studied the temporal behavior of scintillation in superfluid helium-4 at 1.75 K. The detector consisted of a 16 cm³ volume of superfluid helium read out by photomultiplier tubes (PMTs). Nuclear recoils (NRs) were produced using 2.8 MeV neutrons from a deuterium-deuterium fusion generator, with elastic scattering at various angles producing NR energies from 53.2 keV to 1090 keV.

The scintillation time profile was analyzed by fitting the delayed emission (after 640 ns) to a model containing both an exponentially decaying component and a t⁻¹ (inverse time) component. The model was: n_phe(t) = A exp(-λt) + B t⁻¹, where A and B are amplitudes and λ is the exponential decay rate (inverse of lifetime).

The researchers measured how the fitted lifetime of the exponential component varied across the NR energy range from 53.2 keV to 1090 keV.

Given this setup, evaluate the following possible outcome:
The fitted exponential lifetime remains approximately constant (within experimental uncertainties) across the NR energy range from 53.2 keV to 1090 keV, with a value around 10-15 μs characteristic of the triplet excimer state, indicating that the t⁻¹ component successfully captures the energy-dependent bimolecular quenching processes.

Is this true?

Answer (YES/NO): NO